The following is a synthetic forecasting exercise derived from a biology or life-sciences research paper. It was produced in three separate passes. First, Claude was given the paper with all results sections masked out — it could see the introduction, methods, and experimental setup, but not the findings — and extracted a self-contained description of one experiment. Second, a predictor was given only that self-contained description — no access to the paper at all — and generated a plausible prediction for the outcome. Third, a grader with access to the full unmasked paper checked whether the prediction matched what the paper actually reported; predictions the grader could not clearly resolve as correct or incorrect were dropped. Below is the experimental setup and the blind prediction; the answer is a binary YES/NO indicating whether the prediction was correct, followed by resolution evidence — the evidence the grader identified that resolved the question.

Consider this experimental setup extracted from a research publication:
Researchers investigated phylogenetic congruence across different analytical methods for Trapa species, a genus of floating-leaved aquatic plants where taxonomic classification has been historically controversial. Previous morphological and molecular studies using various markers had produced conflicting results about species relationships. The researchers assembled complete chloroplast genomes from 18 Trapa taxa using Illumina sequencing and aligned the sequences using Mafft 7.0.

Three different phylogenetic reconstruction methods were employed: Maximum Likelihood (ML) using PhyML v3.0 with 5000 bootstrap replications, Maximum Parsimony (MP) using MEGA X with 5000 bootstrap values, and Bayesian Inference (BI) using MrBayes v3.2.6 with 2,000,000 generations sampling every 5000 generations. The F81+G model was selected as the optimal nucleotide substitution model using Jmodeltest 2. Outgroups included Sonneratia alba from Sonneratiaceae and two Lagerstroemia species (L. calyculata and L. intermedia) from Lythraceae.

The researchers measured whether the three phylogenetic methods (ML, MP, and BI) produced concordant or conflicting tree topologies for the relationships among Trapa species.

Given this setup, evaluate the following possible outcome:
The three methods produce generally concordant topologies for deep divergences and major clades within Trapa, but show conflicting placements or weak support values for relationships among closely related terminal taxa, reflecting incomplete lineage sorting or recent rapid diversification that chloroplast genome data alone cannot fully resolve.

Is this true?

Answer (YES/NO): NO